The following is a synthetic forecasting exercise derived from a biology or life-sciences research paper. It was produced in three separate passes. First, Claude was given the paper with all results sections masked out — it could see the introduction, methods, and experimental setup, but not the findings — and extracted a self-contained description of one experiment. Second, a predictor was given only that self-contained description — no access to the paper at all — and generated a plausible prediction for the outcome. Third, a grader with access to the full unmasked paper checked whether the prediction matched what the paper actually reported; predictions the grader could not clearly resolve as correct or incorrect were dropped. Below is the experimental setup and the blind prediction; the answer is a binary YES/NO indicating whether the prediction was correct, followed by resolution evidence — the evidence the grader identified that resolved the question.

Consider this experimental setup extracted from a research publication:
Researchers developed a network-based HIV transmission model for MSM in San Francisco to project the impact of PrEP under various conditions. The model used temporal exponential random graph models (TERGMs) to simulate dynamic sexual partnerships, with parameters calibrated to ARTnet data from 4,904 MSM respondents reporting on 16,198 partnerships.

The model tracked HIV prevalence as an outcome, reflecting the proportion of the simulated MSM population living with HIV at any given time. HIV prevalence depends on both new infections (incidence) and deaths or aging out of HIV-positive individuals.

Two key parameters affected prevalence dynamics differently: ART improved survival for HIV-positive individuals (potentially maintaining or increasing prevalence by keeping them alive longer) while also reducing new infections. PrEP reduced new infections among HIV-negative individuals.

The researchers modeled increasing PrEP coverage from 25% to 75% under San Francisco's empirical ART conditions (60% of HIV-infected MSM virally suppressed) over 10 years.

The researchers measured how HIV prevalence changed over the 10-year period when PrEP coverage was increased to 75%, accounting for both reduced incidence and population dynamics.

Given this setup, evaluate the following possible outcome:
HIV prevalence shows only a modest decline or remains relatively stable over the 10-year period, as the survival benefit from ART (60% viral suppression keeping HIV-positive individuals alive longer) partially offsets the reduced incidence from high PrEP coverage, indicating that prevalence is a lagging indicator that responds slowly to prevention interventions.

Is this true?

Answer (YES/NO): YES